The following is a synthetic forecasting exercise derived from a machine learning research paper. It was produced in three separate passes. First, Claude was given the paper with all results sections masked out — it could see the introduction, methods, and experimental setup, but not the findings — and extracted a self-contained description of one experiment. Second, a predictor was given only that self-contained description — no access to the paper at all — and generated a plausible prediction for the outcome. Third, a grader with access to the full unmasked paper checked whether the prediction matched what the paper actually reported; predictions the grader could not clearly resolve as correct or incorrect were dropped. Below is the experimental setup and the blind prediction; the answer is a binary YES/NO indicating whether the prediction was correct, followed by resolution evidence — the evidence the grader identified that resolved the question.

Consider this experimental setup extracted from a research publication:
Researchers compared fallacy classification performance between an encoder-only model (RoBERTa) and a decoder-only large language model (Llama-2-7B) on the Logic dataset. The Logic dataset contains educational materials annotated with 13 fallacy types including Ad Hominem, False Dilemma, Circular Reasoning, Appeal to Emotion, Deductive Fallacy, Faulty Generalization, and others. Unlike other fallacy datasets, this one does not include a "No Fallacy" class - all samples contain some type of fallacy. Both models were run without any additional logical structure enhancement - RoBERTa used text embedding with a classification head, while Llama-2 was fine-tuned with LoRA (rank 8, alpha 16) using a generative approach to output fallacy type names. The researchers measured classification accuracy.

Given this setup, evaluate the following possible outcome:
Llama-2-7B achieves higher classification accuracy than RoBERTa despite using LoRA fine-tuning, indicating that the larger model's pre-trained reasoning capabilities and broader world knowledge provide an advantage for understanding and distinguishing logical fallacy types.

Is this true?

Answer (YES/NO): YES